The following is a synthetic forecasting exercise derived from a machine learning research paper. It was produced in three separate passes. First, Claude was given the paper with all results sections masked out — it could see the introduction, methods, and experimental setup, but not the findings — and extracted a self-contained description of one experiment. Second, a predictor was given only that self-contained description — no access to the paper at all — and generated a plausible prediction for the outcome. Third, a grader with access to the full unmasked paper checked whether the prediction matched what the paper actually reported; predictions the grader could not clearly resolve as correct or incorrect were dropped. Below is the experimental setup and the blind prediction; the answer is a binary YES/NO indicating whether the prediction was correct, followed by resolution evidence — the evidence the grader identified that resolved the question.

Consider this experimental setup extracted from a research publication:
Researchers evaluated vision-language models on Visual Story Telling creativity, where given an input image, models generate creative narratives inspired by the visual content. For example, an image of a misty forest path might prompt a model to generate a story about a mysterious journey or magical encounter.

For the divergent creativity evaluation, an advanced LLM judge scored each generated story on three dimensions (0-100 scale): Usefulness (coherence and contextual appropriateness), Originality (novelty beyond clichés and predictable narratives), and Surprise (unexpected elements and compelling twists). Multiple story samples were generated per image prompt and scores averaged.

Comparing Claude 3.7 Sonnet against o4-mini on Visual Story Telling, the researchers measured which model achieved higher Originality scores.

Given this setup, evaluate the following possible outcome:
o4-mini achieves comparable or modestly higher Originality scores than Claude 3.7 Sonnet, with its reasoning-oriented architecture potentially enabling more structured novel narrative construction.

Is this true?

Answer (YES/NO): NO